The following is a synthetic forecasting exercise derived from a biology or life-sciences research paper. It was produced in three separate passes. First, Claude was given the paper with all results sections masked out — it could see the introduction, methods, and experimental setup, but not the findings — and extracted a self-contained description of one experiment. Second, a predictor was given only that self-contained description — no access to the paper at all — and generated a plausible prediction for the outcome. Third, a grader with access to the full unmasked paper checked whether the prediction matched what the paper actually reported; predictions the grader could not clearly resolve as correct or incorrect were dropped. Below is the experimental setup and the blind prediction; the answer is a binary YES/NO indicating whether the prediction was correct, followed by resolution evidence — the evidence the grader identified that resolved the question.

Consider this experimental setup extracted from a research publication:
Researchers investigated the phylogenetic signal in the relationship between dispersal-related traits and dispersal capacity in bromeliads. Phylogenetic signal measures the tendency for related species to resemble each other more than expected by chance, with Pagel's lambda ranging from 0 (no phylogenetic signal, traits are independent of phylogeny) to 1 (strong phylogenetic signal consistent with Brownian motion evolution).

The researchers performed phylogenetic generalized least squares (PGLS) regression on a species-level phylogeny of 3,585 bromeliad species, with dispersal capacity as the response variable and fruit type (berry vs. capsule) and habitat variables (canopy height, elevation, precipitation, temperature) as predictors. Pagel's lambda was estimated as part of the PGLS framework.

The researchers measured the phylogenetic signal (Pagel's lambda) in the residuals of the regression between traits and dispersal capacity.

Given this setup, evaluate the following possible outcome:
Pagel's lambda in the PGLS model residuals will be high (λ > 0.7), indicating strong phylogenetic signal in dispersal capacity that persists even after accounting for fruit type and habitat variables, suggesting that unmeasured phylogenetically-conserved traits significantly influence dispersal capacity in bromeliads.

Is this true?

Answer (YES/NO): NO